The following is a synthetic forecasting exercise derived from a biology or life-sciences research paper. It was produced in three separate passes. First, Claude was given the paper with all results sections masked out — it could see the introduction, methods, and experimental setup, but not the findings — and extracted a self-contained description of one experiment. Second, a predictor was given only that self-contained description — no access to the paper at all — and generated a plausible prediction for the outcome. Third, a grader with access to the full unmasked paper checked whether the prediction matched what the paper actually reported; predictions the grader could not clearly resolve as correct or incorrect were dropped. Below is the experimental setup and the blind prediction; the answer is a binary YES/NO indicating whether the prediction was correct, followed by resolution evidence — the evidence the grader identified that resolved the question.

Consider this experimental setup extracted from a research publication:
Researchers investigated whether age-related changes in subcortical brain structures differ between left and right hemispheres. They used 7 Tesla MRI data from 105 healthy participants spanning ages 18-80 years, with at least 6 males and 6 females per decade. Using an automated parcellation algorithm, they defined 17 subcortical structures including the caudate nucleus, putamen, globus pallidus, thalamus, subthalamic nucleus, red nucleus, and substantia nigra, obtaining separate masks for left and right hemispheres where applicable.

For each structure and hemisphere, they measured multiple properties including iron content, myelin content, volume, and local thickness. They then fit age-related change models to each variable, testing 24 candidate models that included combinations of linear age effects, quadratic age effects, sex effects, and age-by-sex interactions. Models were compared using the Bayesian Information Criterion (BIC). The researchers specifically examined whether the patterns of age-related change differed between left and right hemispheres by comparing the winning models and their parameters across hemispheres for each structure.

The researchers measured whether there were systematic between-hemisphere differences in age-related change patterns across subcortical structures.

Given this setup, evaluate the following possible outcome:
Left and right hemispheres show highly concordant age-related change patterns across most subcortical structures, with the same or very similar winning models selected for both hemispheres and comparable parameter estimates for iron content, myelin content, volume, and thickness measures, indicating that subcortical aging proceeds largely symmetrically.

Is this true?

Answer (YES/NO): YES